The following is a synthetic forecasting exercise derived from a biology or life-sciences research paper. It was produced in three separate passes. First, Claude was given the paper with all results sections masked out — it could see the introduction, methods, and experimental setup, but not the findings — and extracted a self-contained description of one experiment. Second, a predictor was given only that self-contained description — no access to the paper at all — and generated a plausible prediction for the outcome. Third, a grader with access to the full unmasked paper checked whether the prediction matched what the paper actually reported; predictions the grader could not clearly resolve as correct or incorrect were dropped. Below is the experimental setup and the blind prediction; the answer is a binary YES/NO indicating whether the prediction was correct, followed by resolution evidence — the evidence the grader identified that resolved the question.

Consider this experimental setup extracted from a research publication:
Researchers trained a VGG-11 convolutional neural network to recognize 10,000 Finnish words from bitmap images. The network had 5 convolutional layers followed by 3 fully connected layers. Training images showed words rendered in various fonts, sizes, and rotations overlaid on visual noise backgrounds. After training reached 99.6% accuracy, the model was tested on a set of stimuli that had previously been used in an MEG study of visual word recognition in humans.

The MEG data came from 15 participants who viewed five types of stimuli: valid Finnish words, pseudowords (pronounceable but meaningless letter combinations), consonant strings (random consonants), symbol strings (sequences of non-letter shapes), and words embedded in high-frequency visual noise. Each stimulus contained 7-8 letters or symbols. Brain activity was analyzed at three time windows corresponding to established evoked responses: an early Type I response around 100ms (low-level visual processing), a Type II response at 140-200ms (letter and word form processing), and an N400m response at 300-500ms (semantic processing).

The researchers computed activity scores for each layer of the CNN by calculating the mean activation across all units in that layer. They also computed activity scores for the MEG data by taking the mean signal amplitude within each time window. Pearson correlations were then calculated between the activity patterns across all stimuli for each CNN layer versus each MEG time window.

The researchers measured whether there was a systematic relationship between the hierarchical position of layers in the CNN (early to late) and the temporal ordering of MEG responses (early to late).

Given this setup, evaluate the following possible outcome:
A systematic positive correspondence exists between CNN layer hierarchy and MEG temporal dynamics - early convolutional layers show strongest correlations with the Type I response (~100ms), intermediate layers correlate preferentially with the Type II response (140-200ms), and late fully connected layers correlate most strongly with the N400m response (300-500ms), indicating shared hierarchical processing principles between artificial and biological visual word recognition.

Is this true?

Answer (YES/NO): NO